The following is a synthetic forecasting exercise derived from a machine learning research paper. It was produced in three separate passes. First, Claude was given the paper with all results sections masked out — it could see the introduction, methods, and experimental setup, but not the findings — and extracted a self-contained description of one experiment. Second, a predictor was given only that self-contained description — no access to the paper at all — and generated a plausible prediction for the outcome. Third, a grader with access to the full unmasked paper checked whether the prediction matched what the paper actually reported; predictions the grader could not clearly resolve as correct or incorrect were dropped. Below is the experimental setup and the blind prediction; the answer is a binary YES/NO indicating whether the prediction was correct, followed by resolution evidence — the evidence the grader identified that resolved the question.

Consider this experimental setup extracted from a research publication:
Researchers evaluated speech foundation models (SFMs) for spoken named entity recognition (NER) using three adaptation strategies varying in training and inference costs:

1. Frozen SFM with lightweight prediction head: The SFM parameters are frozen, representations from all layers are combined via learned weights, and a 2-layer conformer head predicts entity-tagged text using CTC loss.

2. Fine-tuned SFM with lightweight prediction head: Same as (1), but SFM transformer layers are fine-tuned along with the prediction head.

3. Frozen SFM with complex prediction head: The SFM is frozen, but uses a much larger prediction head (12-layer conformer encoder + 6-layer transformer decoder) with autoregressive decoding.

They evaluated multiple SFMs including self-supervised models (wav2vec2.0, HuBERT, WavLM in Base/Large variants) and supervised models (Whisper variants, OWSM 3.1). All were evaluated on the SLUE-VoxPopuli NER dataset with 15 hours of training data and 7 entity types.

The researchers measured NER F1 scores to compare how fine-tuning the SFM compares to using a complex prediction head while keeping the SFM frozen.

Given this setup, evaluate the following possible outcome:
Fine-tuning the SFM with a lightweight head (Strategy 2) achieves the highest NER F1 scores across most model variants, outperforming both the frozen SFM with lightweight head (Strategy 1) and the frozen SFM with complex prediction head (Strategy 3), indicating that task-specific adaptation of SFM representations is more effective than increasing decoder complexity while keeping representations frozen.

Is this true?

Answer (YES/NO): NO